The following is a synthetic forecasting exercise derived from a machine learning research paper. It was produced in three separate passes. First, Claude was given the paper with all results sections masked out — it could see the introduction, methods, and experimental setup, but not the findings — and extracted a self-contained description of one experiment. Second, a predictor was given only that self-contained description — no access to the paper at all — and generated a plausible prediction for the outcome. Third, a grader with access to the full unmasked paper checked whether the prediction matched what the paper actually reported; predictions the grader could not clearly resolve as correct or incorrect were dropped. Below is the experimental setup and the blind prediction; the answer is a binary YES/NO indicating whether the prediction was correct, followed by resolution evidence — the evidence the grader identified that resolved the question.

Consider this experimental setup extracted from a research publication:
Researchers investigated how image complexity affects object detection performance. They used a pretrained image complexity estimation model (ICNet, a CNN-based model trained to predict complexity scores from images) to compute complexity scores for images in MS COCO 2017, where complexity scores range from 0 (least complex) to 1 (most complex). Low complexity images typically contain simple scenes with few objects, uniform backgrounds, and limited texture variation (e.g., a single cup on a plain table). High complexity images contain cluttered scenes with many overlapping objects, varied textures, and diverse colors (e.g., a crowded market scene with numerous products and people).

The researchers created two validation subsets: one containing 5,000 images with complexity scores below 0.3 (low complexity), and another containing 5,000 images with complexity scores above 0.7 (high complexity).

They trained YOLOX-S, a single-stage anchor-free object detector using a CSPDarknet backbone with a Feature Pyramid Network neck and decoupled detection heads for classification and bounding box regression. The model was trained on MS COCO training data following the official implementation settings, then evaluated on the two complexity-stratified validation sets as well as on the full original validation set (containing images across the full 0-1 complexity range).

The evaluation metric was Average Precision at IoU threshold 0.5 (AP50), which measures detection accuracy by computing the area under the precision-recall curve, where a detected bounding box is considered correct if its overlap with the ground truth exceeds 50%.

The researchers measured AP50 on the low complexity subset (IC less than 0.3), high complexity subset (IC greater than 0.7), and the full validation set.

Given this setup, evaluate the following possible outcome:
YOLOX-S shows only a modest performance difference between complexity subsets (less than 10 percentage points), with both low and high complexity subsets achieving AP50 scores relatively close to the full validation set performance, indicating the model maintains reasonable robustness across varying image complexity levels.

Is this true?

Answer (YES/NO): YES